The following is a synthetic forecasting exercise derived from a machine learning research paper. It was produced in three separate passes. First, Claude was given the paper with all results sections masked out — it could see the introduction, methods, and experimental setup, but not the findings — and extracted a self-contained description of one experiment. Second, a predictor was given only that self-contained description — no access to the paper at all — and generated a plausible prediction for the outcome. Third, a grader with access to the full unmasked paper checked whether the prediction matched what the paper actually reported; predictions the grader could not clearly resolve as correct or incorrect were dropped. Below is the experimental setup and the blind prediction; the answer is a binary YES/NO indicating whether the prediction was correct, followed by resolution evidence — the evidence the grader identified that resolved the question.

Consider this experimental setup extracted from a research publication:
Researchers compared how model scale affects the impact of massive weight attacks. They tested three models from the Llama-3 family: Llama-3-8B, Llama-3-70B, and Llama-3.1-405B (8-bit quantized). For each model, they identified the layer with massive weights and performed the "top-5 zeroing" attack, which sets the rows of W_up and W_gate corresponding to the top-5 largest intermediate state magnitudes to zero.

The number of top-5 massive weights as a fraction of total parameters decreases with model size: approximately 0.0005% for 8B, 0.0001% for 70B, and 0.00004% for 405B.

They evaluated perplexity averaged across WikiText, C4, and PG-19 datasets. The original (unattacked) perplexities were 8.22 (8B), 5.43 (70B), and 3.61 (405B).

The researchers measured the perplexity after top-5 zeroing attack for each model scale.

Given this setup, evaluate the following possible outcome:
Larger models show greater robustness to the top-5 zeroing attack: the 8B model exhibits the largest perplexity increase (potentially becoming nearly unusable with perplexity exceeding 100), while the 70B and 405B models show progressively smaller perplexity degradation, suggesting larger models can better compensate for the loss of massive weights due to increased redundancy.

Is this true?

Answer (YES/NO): NO